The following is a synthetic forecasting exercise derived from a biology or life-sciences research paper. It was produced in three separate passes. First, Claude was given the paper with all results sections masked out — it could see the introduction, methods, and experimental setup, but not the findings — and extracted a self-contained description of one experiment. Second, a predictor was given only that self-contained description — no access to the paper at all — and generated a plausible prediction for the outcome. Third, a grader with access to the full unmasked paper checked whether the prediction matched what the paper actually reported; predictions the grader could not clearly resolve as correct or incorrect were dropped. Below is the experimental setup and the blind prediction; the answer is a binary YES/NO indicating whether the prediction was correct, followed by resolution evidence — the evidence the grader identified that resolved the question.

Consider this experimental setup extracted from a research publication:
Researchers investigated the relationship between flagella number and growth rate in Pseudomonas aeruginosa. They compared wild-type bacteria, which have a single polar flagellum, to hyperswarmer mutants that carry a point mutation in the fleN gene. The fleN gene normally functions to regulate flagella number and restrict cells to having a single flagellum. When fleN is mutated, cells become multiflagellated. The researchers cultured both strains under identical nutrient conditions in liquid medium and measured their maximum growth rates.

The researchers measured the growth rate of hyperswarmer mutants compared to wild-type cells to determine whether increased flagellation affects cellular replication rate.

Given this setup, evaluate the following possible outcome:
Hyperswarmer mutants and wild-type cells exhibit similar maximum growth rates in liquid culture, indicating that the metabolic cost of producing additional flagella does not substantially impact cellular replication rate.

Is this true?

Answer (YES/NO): NO